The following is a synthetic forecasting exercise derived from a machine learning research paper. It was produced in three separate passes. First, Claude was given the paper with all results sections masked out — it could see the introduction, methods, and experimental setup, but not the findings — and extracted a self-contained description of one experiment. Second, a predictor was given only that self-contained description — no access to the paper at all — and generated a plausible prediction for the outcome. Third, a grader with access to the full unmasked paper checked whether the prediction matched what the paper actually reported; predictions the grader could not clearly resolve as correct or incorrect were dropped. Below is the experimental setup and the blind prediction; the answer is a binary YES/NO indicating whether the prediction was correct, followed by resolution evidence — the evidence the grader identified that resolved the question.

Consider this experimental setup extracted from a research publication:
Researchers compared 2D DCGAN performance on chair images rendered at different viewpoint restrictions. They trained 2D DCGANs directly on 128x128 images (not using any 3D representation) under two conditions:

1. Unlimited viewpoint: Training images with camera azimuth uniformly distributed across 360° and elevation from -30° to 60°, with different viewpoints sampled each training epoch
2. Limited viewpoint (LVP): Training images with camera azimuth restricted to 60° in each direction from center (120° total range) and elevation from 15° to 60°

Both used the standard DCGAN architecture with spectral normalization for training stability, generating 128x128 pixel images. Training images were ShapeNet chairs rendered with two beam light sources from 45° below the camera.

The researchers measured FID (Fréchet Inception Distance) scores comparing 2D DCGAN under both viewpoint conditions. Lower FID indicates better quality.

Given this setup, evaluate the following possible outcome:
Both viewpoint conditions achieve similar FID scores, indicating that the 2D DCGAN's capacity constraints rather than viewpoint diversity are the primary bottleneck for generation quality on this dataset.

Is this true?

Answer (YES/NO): NO